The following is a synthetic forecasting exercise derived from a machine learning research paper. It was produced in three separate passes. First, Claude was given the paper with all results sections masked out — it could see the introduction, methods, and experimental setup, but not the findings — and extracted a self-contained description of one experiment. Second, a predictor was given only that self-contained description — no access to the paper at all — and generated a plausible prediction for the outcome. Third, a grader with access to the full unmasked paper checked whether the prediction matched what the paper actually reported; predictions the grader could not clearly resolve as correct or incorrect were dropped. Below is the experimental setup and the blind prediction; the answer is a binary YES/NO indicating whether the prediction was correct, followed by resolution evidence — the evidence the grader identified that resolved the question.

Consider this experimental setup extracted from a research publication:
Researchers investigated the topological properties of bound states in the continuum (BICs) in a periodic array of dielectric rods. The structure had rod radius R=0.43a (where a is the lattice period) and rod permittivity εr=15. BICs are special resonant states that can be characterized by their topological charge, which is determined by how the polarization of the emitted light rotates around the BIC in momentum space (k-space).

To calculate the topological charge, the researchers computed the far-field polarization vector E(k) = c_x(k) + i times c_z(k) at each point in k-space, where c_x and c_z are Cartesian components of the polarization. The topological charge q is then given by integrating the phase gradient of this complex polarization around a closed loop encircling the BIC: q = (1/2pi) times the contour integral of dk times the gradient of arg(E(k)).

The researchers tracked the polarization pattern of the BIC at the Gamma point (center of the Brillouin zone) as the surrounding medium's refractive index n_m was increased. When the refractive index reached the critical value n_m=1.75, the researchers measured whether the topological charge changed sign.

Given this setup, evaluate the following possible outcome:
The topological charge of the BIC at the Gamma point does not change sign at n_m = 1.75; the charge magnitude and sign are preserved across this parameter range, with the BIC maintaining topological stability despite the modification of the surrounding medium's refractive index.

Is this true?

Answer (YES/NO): NO